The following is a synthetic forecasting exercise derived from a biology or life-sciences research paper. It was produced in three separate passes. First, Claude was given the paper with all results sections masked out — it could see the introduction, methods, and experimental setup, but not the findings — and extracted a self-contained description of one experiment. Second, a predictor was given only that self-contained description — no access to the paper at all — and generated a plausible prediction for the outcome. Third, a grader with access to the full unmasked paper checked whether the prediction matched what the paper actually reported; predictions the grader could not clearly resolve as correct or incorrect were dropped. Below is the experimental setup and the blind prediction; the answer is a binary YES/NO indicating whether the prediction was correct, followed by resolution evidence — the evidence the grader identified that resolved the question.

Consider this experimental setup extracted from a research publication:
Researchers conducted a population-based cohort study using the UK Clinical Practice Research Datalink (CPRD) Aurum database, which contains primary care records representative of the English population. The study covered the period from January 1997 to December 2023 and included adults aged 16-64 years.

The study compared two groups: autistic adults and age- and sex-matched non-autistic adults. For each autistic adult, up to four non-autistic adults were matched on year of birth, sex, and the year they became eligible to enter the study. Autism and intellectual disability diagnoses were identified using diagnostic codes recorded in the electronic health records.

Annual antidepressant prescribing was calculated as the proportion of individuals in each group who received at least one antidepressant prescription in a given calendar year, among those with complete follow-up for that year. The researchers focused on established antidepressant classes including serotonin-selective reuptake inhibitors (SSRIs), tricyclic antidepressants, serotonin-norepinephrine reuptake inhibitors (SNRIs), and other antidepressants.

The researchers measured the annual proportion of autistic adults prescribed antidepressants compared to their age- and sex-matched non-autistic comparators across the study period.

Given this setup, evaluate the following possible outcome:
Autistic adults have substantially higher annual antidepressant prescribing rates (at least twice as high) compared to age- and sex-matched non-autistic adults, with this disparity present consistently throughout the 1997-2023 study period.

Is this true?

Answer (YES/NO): YES